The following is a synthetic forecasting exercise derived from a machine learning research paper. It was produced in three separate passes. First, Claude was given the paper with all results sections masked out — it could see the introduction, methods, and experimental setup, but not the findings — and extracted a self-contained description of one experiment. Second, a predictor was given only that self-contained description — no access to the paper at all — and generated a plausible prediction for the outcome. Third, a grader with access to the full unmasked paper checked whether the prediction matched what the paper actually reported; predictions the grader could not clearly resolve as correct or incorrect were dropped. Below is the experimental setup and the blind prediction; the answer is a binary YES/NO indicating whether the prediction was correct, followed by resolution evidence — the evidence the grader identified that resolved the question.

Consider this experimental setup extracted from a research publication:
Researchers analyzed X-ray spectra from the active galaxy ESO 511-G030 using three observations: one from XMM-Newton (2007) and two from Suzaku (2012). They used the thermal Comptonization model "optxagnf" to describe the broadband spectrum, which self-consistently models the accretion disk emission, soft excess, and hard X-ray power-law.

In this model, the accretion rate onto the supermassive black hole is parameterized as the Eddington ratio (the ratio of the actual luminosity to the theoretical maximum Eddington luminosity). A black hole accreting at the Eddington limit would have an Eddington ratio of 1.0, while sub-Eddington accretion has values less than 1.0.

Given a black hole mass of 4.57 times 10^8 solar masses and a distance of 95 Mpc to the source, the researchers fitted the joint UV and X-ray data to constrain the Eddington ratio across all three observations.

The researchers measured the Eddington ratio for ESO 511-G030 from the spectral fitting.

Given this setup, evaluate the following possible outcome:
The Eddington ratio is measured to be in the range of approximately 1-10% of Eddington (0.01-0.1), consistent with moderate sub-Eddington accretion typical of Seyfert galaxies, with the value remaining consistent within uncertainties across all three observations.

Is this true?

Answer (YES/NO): NO